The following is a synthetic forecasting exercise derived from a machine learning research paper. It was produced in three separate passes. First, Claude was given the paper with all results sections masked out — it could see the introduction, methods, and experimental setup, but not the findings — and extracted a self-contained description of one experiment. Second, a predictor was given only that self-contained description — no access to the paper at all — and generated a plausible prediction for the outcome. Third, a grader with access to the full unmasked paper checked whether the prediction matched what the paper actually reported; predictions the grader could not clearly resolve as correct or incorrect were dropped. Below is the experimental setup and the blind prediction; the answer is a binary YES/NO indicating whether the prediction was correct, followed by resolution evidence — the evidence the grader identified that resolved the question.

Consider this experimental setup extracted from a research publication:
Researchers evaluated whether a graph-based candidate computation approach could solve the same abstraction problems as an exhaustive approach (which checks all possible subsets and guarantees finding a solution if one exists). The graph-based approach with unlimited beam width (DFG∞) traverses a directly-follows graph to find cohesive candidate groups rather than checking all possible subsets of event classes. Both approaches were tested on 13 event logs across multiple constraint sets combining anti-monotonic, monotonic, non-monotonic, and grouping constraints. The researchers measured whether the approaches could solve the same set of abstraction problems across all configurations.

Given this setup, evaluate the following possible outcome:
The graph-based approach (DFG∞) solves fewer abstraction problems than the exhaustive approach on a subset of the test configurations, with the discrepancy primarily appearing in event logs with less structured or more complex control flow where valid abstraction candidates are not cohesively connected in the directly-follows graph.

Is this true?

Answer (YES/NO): NO